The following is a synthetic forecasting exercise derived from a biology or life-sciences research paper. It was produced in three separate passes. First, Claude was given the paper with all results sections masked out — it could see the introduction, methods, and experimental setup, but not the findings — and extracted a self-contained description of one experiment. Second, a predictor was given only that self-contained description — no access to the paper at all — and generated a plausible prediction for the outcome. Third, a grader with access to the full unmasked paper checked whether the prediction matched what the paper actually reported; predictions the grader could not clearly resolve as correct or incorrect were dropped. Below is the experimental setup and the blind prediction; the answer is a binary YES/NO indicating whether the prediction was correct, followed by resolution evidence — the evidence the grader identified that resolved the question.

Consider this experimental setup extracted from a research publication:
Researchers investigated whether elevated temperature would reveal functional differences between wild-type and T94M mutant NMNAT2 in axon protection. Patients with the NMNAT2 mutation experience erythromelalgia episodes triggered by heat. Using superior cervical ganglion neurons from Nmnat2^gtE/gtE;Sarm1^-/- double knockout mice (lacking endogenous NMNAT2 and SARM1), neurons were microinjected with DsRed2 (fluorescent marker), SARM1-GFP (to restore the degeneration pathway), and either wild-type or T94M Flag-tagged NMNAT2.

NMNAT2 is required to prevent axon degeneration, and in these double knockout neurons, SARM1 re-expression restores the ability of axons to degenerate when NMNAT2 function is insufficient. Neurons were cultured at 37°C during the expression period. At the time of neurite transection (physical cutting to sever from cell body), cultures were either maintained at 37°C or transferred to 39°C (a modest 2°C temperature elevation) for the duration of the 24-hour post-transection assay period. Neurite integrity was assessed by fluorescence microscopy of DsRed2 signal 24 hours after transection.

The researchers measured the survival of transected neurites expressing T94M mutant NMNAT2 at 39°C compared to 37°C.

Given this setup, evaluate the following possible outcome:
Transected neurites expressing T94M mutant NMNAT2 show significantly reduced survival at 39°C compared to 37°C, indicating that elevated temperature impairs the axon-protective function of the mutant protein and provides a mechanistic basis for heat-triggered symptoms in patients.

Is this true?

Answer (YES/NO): YES